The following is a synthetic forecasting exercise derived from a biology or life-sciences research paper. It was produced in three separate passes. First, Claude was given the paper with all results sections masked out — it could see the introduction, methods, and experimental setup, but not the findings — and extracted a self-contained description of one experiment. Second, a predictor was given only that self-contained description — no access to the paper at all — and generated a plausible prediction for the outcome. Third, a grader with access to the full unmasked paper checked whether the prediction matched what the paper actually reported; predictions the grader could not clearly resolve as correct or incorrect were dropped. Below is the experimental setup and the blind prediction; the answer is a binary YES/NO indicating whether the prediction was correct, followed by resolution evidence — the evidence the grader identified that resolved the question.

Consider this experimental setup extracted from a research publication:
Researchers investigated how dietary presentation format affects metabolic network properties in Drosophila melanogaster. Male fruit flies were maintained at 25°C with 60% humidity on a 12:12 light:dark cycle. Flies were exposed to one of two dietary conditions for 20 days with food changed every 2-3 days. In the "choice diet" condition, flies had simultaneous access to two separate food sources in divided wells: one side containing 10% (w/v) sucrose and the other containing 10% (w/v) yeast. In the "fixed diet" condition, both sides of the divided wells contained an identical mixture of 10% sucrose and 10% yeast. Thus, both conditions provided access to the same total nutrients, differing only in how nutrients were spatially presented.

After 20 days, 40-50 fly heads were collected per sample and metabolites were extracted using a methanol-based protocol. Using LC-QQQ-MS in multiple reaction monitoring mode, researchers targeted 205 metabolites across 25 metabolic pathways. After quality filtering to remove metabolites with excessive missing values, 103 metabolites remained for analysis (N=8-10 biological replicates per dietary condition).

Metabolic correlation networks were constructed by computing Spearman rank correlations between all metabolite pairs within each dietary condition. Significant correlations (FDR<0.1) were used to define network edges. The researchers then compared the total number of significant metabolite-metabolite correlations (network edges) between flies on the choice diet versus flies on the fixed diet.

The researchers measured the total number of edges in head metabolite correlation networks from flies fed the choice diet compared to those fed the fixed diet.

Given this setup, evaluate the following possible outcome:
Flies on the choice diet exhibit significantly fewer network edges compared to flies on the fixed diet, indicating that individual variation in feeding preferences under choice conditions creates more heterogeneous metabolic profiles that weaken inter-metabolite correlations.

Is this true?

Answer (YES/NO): YES